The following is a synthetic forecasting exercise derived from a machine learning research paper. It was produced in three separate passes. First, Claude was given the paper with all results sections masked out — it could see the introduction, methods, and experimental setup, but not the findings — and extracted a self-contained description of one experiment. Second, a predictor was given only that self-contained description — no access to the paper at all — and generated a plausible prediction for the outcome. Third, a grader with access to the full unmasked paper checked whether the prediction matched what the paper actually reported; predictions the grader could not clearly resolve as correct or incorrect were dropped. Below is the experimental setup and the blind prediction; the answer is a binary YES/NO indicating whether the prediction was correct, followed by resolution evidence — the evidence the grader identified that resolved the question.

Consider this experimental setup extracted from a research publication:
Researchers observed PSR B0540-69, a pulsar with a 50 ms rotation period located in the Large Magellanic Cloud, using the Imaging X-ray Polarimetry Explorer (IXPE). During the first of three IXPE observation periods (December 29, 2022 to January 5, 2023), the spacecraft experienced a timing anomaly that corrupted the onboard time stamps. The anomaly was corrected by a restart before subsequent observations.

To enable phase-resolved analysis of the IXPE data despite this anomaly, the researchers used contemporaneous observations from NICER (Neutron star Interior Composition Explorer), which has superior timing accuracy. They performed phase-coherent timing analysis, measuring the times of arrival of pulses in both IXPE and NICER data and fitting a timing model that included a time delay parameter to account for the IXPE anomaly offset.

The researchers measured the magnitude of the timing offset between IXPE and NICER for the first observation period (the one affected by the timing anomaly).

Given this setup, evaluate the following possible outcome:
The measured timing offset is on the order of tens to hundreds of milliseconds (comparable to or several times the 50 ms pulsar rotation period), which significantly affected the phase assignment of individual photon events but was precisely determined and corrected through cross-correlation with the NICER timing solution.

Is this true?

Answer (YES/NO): YES